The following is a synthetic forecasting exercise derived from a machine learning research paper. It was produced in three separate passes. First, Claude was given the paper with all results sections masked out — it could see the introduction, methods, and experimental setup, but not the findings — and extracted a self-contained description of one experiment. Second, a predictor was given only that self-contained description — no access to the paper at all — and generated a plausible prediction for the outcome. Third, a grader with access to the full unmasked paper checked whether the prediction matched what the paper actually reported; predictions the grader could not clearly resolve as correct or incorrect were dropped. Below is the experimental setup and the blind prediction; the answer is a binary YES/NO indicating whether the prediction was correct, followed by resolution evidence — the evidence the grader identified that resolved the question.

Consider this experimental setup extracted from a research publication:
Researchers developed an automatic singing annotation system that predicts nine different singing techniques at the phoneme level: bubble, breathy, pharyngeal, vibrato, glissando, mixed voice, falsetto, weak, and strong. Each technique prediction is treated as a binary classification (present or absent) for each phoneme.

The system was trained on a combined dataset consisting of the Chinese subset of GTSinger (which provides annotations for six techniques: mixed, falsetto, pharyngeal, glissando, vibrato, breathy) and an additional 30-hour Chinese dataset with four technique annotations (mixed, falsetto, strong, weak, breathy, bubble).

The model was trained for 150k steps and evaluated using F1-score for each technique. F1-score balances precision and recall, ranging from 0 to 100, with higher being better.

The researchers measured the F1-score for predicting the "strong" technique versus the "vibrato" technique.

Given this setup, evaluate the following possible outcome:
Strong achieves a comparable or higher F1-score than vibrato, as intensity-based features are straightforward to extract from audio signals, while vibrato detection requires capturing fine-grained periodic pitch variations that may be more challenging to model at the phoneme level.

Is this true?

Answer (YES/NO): YES